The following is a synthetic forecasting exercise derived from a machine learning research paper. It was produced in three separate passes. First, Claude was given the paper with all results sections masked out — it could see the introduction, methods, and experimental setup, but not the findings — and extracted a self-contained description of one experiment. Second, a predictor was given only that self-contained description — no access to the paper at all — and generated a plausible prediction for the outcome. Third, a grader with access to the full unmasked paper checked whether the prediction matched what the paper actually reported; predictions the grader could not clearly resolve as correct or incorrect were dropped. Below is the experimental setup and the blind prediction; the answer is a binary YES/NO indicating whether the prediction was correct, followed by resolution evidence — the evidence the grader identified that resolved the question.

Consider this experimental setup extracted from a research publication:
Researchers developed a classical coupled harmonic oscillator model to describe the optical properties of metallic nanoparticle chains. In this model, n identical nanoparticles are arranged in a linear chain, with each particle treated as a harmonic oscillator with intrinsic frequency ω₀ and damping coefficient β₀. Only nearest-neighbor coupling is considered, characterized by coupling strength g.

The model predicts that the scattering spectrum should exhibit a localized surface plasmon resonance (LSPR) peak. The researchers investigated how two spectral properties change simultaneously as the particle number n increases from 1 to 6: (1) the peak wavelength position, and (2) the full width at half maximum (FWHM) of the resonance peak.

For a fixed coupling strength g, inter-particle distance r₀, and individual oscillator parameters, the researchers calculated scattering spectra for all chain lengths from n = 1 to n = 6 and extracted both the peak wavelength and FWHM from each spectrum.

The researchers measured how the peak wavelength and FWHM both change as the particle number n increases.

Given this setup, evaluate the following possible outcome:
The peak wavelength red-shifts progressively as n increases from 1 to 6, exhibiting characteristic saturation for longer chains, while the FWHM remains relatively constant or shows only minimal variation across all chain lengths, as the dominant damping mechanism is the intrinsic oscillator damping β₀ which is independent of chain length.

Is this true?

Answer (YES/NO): NO